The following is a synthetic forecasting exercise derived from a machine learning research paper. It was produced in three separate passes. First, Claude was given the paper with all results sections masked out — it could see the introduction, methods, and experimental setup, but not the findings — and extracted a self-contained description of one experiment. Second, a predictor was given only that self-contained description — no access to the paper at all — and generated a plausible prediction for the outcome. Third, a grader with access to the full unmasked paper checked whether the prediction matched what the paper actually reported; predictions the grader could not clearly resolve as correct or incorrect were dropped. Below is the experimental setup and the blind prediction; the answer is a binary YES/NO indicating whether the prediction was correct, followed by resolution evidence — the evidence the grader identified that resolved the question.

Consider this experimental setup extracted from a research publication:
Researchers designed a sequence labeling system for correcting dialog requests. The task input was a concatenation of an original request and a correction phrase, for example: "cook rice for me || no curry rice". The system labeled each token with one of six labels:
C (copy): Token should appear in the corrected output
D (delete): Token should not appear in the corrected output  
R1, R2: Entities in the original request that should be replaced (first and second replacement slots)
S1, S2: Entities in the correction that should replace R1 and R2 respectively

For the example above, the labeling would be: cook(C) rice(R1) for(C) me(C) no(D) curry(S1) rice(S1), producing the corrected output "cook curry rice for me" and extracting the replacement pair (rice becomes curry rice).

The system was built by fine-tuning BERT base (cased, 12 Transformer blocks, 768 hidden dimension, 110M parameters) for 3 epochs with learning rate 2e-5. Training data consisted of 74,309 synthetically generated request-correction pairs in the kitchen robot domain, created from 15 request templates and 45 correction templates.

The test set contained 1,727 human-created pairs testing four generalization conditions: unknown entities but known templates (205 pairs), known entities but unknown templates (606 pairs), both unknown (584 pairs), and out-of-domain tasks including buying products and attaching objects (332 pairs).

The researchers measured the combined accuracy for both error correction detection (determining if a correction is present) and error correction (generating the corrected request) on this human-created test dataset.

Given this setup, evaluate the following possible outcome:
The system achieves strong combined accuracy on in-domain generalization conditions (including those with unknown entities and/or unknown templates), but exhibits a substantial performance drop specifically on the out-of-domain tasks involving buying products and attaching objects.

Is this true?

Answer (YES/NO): NO